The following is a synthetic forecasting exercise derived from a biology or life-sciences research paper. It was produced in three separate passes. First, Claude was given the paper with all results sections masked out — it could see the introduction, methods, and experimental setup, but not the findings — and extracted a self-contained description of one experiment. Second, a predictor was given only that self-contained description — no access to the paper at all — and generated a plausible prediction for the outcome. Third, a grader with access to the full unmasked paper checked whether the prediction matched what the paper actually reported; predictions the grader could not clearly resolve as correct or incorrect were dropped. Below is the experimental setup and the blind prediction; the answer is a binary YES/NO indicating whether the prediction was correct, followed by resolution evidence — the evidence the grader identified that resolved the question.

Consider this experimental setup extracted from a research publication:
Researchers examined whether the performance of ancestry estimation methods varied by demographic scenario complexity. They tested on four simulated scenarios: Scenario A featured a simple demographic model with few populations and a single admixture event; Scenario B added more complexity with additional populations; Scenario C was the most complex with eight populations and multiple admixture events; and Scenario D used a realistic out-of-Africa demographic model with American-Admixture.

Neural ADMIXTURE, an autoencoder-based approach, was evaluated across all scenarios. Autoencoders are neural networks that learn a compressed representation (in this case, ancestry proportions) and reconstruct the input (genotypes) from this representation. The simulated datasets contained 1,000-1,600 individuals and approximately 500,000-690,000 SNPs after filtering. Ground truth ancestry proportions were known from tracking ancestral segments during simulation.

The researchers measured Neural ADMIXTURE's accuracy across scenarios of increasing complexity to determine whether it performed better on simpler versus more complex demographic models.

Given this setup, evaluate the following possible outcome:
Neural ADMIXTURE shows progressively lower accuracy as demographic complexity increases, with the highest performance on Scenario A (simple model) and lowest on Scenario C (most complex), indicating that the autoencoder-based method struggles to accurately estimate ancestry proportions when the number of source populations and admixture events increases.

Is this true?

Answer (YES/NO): YES